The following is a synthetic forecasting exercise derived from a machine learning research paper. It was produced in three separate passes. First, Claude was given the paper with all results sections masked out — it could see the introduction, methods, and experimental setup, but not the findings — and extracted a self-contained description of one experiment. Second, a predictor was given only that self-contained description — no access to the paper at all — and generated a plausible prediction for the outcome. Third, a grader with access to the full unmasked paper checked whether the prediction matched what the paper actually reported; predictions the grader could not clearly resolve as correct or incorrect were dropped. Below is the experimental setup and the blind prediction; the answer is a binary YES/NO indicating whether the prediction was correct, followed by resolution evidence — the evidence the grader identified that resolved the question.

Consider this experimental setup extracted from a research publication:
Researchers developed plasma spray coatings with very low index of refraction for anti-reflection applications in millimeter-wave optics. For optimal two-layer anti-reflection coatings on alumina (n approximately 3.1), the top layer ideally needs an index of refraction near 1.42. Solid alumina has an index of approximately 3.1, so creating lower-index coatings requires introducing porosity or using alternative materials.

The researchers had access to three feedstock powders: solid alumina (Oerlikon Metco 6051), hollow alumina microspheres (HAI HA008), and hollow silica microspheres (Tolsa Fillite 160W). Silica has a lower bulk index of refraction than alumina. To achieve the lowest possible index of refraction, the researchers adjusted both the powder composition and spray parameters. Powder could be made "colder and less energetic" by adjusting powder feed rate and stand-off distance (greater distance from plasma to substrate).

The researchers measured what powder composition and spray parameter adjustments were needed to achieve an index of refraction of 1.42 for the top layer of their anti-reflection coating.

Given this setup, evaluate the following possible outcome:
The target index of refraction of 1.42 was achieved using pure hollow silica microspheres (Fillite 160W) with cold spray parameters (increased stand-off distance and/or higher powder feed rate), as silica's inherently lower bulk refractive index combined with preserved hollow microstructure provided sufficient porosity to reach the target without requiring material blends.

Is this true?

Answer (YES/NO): YES